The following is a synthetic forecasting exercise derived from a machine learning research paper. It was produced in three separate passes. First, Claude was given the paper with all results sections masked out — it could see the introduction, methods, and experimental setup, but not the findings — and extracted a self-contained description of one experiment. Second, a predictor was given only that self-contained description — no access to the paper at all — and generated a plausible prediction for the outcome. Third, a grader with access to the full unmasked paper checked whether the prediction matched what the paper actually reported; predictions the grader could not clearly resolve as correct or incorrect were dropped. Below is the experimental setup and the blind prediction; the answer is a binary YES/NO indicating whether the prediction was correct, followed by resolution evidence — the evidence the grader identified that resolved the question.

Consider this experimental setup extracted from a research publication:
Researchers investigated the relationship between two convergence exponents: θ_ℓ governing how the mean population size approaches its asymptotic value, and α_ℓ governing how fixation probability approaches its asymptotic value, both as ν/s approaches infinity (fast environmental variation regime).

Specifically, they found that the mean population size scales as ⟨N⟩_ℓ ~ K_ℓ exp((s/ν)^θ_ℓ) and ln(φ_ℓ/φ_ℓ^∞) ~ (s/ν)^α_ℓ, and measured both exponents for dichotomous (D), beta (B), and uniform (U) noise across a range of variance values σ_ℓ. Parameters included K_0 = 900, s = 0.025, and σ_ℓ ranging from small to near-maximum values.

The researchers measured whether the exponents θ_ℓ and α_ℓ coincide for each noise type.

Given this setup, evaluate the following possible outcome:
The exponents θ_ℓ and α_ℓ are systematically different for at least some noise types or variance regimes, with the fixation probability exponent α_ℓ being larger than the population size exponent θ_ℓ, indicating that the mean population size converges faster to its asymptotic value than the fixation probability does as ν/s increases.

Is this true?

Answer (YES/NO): NO